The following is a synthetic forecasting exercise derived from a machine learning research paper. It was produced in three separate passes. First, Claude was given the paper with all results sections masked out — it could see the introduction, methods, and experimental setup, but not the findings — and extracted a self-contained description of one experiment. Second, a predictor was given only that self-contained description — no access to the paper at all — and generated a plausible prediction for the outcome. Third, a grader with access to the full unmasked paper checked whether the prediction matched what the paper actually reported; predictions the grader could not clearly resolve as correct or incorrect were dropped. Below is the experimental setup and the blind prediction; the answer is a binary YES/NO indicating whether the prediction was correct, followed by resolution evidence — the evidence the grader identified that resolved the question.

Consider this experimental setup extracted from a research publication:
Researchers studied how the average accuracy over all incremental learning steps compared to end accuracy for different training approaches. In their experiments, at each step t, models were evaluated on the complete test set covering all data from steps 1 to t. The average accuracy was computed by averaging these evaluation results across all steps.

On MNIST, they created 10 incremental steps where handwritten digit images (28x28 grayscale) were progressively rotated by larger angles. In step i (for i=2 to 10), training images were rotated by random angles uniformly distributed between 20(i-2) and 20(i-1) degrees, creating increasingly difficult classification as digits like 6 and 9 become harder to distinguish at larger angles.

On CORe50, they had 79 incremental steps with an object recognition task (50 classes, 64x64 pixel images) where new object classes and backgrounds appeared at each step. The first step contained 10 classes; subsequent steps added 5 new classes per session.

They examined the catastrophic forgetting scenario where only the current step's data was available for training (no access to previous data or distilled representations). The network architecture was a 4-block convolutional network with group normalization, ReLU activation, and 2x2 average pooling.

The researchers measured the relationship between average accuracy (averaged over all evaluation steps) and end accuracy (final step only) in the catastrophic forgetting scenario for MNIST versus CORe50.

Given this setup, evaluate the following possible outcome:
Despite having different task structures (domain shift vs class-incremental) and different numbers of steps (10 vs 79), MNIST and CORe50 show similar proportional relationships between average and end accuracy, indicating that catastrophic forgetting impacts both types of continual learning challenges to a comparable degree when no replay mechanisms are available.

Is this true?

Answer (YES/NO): NO